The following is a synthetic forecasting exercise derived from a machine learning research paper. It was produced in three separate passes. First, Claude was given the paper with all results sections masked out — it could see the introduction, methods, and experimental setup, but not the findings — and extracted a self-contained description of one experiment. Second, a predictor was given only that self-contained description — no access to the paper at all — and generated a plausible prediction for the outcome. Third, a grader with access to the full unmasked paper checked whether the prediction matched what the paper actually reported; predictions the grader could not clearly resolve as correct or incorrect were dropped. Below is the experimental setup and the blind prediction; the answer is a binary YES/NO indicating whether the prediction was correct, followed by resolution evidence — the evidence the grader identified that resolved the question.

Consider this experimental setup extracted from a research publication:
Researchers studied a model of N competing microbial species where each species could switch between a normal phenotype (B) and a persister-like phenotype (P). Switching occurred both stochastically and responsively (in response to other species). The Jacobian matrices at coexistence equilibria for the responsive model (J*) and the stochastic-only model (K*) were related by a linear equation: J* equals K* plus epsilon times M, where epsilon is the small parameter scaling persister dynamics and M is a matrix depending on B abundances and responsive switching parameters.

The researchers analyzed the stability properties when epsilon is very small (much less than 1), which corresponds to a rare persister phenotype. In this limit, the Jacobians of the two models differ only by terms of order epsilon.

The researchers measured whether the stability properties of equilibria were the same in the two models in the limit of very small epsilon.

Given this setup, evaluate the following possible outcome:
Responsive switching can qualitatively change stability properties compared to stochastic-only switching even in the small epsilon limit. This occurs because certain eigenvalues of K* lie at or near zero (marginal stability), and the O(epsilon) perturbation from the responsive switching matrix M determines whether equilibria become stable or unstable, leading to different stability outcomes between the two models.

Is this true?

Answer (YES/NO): YES